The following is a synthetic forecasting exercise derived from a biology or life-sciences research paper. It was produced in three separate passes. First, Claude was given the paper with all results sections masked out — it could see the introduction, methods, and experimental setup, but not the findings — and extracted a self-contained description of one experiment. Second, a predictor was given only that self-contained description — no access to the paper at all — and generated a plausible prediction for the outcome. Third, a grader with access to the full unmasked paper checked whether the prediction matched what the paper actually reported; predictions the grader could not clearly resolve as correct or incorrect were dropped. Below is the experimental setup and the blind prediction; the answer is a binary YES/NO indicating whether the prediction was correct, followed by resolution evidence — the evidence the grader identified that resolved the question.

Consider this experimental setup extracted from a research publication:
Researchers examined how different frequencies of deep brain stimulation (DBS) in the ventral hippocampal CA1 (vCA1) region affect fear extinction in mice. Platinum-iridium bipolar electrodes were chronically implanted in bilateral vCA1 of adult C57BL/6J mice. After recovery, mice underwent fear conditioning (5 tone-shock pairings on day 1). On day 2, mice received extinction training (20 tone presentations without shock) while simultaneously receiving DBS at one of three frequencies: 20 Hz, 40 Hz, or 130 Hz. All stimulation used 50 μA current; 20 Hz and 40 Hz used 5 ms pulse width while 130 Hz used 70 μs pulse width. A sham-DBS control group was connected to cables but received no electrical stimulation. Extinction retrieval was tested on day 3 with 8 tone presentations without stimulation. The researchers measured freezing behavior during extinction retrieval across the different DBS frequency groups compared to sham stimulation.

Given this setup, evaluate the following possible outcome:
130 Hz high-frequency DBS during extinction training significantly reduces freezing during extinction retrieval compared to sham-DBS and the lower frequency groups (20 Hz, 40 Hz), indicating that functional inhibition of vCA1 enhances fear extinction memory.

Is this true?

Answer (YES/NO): NO